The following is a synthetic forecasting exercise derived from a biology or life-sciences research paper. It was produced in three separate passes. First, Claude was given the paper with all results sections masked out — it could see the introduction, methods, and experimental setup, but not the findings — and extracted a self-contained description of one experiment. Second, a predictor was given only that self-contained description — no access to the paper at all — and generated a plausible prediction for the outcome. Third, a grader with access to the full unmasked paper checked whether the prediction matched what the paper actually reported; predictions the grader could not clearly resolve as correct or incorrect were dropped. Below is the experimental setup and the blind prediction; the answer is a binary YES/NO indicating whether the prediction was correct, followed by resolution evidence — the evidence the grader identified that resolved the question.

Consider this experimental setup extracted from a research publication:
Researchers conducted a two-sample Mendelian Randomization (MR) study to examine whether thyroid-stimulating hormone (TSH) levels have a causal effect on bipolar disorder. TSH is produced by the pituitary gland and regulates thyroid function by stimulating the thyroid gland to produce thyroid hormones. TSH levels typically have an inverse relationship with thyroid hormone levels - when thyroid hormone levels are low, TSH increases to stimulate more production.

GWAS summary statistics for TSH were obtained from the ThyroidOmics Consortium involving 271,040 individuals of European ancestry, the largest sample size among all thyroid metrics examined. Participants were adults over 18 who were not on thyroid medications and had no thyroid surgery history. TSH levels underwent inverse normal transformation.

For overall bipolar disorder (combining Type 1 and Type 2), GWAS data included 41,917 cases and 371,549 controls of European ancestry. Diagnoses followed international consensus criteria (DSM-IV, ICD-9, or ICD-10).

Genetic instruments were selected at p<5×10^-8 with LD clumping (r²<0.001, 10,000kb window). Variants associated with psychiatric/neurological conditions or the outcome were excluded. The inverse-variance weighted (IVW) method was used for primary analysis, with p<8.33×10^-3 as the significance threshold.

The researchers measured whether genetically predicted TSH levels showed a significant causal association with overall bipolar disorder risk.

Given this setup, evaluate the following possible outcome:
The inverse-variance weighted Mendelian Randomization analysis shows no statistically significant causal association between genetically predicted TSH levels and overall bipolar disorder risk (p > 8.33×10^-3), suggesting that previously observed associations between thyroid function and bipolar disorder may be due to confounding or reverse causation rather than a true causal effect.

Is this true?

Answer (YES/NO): YES